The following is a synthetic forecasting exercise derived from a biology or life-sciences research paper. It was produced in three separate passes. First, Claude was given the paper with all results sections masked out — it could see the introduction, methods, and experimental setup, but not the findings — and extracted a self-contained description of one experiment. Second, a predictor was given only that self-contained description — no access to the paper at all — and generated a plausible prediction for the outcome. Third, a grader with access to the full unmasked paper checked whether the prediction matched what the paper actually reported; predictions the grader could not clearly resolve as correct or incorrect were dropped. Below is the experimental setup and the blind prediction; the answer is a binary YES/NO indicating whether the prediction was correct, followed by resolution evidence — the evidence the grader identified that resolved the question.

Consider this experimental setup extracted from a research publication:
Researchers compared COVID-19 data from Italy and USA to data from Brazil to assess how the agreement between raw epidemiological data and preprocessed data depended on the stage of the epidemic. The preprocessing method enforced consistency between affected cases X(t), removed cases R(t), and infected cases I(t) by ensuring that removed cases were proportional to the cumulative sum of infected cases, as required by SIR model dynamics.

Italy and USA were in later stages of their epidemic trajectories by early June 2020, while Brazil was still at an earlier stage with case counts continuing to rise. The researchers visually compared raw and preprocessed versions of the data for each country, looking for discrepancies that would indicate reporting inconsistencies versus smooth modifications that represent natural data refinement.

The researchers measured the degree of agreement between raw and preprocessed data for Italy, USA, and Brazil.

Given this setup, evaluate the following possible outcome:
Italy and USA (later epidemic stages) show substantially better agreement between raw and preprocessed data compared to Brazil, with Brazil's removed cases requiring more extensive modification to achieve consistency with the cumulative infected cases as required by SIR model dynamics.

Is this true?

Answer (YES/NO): NO